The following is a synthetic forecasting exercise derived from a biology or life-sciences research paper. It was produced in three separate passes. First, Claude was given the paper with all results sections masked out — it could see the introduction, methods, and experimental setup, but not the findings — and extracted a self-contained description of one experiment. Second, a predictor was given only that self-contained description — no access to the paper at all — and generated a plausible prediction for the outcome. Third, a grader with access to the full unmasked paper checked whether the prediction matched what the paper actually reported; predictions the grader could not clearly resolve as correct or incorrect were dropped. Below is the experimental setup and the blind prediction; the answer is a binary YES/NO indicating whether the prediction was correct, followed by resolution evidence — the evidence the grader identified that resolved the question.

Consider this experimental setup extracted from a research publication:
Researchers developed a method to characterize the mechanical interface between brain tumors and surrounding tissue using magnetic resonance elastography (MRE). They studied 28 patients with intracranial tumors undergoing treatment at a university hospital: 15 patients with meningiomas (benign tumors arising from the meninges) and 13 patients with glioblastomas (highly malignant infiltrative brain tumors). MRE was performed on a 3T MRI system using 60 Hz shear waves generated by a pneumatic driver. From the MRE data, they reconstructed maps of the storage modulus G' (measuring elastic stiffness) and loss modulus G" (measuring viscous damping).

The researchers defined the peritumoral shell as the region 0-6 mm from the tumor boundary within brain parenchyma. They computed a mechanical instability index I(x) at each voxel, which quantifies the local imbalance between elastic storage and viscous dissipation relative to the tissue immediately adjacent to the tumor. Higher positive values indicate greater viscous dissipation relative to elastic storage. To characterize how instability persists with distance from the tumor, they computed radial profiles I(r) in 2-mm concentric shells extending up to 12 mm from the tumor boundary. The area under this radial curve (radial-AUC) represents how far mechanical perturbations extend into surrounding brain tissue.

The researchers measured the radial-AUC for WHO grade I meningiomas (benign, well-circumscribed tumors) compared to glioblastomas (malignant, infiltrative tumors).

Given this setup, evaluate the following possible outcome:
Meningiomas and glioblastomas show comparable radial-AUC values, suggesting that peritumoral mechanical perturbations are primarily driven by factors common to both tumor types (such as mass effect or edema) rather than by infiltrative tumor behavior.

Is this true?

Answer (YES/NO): NO